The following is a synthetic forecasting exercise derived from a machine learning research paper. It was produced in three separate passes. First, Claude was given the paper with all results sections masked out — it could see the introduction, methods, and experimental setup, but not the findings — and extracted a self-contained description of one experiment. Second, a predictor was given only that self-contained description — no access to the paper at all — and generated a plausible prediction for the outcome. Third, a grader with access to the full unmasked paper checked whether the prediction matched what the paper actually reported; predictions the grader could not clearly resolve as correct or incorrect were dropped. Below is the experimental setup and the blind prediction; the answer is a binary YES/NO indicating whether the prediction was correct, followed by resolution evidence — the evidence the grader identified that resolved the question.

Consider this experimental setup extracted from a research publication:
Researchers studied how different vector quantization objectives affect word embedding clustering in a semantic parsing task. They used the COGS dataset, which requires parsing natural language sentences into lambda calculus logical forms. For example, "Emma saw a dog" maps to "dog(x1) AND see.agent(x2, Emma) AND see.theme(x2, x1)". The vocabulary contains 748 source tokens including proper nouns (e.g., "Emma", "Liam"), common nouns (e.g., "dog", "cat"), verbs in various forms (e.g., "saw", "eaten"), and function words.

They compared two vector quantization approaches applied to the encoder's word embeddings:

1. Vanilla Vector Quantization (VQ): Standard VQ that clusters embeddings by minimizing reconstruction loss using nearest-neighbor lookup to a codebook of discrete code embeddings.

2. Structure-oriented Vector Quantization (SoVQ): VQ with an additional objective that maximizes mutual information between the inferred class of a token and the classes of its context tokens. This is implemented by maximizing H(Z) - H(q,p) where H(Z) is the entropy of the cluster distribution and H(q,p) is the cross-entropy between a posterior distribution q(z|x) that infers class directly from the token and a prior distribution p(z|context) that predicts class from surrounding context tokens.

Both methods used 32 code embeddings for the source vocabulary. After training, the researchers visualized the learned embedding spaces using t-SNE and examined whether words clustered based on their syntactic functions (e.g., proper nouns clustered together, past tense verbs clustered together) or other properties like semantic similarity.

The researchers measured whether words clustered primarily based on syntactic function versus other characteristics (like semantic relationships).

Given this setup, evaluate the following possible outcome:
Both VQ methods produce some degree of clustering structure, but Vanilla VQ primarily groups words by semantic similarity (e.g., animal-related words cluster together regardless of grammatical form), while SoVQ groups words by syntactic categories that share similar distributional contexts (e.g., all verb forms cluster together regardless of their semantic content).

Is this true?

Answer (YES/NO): NO